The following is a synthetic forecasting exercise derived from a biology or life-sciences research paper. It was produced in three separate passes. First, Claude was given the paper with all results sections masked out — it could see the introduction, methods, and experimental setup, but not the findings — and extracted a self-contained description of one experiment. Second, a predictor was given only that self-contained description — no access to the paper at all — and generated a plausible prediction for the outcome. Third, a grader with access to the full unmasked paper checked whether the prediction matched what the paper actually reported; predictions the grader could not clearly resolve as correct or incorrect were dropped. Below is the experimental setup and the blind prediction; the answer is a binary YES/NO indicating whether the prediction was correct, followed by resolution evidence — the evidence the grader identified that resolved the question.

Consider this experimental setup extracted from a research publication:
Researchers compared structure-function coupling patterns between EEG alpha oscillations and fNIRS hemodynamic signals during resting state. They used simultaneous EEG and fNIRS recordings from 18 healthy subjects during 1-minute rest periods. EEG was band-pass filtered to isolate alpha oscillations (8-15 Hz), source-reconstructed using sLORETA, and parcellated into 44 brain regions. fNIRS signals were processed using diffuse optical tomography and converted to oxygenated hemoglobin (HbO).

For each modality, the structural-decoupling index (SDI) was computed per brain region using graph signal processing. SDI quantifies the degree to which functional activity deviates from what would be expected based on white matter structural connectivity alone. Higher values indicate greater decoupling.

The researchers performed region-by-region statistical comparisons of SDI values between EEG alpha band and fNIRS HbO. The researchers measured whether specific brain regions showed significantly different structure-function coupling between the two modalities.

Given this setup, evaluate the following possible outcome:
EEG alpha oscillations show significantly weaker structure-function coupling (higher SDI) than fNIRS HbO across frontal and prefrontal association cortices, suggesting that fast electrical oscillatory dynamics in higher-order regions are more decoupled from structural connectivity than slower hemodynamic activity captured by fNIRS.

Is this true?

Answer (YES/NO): NO